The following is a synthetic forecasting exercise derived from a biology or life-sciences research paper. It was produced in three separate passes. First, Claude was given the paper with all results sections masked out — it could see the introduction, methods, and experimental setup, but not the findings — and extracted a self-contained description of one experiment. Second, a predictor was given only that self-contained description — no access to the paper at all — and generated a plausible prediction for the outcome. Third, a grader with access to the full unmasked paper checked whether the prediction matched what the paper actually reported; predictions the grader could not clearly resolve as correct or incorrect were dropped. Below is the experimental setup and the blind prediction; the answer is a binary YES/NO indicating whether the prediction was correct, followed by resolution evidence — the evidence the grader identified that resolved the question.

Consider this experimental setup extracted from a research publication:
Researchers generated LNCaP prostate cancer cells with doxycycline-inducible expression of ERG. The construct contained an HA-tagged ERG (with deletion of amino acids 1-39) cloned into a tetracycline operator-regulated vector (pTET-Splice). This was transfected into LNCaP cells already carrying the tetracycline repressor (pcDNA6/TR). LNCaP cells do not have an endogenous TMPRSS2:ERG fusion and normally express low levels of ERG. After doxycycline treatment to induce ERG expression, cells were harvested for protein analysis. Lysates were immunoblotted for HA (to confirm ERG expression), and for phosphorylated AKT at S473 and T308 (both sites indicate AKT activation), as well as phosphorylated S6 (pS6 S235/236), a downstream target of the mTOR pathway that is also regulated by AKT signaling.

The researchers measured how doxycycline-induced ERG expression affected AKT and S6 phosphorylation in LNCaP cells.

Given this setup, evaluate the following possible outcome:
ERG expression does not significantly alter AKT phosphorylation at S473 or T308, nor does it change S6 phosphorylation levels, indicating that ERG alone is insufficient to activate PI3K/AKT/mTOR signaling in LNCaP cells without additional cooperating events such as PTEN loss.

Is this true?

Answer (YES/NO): NO